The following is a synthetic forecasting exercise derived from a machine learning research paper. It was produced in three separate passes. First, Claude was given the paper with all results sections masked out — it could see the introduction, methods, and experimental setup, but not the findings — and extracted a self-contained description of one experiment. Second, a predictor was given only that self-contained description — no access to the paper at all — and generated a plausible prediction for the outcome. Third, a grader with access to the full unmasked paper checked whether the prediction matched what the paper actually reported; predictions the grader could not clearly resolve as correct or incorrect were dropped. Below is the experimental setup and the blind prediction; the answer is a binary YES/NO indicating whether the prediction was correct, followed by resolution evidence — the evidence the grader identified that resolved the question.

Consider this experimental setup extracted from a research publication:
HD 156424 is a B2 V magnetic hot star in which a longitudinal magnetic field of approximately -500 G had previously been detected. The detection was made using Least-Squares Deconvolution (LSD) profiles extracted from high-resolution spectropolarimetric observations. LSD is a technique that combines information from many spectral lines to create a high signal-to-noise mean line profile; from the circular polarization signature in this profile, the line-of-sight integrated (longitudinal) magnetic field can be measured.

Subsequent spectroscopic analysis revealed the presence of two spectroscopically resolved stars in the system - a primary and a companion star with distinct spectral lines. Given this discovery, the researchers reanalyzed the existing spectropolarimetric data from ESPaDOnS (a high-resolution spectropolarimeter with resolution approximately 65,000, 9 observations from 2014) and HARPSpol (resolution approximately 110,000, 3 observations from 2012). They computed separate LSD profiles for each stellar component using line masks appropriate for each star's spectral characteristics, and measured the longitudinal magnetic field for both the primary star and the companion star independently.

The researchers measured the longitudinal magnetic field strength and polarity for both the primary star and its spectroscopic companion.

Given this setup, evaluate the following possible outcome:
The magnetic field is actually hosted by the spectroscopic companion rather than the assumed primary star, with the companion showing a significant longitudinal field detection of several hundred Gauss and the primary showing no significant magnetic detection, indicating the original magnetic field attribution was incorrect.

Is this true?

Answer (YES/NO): NO